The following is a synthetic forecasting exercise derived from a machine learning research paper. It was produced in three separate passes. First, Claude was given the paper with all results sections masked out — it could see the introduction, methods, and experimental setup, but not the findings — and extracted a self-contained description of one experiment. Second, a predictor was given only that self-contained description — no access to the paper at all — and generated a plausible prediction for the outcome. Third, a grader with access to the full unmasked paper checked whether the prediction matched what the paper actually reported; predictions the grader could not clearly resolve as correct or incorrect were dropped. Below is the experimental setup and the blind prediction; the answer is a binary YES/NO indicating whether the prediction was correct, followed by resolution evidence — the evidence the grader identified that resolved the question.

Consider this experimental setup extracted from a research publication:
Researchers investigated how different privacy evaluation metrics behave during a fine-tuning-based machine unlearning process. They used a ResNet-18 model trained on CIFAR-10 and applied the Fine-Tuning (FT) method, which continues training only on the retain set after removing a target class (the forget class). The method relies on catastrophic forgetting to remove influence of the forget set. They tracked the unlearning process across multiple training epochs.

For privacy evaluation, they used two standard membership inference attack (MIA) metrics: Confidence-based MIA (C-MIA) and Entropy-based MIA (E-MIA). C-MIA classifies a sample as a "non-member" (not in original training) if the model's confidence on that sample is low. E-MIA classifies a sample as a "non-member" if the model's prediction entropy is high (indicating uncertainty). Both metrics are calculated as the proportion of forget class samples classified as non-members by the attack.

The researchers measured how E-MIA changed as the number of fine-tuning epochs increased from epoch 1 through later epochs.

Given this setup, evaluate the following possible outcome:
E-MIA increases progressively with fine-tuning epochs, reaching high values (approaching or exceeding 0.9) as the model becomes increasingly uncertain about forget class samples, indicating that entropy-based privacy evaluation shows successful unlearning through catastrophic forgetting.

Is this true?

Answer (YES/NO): NO